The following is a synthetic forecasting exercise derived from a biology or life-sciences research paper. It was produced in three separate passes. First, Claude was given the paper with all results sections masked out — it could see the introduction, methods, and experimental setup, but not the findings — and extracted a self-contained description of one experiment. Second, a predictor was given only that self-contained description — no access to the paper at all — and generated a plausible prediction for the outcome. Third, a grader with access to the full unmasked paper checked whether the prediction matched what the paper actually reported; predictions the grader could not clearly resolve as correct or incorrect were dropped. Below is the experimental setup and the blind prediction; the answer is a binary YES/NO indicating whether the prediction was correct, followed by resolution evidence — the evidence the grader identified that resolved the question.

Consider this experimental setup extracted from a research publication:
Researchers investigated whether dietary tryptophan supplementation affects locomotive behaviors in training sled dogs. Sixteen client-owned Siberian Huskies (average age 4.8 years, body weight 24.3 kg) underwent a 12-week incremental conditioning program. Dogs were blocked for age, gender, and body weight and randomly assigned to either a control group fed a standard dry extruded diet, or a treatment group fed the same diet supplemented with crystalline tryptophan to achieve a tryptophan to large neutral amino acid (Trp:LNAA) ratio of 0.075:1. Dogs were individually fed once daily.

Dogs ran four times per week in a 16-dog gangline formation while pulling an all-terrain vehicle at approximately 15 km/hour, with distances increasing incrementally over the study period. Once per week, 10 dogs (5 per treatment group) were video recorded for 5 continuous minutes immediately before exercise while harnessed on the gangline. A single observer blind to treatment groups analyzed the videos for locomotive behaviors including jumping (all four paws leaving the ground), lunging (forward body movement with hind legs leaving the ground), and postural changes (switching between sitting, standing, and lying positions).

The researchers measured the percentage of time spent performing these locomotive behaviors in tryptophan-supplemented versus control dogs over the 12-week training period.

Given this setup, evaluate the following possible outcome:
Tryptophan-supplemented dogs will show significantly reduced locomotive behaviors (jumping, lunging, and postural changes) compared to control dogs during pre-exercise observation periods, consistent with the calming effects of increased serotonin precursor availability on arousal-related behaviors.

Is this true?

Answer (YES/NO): NO